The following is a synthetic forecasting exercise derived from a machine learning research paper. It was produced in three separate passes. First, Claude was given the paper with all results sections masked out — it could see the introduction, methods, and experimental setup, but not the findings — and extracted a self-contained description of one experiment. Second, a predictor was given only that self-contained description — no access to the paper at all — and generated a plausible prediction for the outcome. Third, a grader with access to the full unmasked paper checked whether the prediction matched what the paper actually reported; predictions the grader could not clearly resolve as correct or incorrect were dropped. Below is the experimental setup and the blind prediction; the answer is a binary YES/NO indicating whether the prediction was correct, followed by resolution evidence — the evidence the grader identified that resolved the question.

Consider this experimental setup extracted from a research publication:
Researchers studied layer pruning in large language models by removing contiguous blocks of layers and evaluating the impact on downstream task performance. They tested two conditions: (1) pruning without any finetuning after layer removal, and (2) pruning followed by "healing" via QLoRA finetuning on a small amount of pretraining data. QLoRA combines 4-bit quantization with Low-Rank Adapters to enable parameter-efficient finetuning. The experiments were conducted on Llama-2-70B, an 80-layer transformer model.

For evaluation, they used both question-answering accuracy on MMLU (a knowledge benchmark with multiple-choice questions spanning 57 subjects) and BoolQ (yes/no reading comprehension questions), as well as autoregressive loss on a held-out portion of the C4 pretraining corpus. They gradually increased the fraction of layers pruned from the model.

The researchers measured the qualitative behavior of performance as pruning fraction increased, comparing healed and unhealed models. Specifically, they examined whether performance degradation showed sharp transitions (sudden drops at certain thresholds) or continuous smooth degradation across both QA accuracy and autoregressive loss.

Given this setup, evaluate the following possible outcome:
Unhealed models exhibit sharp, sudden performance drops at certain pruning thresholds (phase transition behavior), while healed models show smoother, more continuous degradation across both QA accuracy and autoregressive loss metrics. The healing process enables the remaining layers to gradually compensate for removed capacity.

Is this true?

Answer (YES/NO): NO